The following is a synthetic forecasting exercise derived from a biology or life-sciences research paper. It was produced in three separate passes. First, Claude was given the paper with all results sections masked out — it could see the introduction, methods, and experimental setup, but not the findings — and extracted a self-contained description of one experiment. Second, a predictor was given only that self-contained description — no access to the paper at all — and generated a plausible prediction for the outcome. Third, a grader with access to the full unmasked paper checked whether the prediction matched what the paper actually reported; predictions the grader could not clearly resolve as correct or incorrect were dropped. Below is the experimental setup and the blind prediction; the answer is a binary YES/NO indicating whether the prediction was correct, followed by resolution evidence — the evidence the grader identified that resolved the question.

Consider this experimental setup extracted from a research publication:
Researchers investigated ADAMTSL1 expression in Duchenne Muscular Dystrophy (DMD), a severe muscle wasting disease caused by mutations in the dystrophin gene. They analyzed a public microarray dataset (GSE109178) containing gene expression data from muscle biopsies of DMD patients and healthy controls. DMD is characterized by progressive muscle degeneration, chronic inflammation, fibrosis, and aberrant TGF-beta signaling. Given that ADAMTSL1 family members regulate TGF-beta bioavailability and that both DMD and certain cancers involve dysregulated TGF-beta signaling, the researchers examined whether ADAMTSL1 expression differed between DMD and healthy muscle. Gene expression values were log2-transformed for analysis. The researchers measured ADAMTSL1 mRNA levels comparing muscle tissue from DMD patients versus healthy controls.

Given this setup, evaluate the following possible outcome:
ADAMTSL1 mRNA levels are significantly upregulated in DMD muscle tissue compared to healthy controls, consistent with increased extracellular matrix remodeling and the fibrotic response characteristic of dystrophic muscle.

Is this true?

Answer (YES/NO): YES